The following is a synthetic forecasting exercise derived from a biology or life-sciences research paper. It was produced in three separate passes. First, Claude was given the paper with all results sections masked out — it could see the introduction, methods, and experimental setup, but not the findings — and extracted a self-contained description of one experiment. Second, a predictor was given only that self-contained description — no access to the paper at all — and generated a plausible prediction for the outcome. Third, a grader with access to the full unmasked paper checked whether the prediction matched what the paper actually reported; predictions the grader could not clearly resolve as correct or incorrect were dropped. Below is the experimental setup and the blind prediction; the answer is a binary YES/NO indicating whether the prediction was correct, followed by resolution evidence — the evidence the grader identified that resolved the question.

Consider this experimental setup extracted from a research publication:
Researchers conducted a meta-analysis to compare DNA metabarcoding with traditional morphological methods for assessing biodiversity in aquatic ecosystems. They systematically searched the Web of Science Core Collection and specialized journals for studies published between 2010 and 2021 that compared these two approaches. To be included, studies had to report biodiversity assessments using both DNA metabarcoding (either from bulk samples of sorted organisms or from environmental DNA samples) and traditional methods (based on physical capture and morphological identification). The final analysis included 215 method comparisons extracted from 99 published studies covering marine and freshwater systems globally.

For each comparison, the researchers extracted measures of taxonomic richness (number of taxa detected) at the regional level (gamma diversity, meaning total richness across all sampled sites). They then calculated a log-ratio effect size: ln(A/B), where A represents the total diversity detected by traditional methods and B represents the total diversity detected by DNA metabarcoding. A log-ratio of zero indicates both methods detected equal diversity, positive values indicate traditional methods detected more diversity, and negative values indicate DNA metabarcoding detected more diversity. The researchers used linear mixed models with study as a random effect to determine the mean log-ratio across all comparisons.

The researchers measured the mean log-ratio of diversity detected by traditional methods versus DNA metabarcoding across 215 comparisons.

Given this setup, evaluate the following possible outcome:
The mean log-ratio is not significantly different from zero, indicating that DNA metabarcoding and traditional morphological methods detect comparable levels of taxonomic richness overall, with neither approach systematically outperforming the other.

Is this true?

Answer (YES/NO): YES